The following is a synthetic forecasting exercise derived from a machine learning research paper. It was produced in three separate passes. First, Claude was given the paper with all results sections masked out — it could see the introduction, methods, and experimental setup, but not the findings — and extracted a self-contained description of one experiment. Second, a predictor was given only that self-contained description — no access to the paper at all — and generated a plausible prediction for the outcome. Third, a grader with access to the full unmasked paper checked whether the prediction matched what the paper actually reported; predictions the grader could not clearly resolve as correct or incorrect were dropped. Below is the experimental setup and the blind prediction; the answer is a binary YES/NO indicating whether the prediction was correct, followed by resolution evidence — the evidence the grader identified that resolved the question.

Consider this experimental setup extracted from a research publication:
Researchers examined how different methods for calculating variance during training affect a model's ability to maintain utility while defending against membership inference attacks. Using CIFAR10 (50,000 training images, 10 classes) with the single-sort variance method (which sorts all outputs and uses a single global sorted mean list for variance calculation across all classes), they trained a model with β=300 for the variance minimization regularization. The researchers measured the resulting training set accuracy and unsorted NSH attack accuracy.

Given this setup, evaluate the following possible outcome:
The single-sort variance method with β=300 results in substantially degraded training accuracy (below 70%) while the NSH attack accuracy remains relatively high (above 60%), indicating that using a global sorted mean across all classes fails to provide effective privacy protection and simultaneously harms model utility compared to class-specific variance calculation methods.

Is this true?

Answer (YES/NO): NO